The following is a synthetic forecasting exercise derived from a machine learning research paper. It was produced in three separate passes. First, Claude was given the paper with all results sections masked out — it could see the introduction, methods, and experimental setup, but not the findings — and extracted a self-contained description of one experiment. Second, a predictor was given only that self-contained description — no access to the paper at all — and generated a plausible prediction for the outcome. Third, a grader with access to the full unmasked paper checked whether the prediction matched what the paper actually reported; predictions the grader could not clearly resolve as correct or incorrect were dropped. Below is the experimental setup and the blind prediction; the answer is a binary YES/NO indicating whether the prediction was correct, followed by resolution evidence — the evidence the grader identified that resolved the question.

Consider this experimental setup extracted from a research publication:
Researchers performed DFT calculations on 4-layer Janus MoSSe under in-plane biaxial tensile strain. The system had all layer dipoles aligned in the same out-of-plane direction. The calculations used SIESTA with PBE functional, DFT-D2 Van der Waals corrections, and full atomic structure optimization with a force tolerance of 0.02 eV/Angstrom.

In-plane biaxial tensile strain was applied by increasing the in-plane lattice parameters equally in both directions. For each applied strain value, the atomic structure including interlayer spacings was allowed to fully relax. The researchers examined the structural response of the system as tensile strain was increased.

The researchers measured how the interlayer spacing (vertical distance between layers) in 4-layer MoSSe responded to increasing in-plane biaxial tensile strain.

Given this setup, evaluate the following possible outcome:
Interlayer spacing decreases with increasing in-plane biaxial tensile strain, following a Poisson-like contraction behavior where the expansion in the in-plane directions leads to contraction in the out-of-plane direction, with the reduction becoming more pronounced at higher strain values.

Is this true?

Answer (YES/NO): NO